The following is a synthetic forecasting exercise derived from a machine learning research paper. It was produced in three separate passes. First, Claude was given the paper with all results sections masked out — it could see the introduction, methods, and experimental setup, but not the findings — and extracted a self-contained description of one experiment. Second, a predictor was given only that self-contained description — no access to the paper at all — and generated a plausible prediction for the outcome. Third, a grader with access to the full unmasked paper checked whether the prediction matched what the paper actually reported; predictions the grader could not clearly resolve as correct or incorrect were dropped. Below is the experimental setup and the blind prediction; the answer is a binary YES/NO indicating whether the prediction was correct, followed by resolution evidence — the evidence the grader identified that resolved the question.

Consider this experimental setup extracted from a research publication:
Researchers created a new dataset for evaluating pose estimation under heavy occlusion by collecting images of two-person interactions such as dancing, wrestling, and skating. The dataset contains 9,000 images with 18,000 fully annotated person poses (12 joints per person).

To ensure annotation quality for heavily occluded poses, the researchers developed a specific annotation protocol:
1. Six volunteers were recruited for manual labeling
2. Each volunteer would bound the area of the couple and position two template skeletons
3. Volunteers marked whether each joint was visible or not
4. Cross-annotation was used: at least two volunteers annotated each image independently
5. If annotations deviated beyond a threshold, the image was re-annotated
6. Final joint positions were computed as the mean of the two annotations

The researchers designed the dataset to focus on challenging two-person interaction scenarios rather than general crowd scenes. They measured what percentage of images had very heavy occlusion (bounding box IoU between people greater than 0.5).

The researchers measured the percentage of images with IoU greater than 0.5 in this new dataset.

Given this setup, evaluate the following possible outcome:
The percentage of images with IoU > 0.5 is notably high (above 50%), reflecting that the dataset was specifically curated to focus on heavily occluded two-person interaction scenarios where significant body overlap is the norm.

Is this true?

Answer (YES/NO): YES